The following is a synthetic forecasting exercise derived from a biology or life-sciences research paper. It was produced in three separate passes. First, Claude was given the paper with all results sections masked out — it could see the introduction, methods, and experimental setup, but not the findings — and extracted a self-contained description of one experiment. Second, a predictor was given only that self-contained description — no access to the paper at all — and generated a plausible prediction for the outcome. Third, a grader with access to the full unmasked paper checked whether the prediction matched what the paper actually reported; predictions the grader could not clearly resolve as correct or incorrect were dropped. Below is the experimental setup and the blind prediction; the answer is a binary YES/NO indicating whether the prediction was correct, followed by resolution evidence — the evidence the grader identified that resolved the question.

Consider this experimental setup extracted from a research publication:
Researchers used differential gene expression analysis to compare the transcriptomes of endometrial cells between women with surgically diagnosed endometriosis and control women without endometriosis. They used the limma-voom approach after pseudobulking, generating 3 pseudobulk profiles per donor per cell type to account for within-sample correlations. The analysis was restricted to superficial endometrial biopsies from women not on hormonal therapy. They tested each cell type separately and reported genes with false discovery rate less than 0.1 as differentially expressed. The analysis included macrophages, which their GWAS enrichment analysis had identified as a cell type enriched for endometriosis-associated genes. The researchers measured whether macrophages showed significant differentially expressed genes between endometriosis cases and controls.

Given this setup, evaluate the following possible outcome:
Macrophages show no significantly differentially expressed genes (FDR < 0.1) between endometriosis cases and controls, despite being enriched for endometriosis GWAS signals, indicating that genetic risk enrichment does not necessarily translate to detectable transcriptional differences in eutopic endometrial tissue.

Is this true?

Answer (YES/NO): NO